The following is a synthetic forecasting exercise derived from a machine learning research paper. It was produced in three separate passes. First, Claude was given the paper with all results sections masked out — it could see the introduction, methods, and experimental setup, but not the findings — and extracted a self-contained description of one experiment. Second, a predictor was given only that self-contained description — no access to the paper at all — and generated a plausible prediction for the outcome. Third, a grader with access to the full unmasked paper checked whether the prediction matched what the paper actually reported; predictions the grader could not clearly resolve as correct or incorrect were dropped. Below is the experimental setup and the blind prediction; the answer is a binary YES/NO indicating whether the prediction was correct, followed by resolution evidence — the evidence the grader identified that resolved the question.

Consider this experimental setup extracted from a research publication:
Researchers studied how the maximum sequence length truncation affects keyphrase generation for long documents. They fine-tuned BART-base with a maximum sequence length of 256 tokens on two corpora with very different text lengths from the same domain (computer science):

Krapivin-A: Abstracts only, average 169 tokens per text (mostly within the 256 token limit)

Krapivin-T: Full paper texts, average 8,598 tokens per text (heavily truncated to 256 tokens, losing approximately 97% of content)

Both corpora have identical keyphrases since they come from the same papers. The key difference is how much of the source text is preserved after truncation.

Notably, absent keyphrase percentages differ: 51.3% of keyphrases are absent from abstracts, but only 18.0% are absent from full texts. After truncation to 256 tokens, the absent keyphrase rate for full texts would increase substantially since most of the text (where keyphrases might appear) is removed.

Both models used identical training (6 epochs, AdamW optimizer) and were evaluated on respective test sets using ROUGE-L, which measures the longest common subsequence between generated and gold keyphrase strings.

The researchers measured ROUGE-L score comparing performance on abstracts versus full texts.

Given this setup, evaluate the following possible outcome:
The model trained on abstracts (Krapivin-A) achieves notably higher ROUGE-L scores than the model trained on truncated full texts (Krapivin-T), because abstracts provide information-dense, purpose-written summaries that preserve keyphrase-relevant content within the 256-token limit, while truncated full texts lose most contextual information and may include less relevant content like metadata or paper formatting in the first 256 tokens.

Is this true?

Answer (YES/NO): YES